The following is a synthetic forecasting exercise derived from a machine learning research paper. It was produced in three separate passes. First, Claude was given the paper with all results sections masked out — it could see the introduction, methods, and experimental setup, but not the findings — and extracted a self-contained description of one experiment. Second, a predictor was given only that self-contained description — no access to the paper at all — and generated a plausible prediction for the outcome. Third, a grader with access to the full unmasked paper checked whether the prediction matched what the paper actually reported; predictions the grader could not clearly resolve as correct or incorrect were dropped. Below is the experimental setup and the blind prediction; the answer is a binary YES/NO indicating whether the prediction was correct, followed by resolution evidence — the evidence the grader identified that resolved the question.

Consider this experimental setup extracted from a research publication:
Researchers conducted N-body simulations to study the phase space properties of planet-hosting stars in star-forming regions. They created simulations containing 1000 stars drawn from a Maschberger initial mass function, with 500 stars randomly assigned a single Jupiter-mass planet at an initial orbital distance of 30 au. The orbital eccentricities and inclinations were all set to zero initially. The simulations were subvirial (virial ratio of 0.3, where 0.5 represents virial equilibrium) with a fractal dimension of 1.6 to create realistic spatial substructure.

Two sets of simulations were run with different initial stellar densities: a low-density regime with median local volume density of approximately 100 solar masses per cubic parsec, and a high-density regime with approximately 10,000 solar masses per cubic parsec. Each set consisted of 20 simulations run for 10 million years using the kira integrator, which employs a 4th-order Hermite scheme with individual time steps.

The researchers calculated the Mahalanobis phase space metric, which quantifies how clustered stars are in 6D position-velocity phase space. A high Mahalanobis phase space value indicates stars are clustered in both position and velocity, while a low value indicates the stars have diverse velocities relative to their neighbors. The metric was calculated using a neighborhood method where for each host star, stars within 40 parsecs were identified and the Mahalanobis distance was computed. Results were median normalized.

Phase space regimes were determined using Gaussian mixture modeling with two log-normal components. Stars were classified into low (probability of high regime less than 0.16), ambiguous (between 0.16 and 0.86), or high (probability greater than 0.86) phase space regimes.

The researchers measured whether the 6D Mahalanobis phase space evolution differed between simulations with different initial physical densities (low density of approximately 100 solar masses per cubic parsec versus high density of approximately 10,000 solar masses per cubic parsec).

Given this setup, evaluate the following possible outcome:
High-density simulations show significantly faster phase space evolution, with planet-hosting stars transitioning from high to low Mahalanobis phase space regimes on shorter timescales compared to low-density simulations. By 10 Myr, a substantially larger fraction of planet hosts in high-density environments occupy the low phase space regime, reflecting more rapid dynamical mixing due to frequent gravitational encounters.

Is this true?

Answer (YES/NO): NO